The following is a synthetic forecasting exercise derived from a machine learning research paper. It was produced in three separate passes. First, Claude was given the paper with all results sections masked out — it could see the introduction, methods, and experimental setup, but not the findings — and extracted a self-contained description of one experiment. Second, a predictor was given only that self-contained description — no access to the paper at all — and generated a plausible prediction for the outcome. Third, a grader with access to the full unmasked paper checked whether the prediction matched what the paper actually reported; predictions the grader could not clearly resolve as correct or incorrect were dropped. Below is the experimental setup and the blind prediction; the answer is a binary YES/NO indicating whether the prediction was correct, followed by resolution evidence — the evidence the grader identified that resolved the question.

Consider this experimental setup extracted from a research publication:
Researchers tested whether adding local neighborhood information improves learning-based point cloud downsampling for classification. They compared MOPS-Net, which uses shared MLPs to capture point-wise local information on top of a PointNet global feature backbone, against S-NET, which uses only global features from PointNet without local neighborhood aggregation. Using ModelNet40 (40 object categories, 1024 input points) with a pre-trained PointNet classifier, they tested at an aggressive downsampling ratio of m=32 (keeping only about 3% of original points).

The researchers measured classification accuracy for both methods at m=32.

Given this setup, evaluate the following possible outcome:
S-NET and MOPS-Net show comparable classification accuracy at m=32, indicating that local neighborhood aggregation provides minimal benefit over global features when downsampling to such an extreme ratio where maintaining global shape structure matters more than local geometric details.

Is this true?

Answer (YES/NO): NO